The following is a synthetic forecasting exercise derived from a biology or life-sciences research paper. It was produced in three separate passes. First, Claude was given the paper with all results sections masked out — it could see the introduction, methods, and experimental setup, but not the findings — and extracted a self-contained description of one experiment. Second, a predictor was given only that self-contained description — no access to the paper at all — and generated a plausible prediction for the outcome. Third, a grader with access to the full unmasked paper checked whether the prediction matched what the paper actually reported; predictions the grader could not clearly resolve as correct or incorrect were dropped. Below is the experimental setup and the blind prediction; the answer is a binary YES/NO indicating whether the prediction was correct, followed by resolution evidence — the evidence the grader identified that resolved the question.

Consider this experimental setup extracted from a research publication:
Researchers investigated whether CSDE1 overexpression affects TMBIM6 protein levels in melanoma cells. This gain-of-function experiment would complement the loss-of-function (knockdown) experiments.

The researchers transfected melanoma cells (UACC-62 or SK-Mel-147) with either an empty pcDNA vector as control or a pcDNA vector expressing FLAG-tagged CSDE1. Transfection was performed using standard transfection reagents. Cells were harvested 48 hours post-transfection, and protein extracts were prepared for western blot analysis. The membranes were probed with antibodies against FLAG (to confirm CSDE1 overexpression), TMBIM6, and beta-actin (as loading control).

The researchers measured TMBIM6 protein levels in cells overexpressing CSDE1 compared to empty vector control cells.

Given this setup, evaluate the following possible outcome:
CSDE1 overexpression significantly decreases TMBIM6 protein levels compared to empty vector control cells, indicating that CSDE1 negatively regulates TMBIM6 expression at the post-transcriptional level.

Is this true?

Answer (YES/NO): NO